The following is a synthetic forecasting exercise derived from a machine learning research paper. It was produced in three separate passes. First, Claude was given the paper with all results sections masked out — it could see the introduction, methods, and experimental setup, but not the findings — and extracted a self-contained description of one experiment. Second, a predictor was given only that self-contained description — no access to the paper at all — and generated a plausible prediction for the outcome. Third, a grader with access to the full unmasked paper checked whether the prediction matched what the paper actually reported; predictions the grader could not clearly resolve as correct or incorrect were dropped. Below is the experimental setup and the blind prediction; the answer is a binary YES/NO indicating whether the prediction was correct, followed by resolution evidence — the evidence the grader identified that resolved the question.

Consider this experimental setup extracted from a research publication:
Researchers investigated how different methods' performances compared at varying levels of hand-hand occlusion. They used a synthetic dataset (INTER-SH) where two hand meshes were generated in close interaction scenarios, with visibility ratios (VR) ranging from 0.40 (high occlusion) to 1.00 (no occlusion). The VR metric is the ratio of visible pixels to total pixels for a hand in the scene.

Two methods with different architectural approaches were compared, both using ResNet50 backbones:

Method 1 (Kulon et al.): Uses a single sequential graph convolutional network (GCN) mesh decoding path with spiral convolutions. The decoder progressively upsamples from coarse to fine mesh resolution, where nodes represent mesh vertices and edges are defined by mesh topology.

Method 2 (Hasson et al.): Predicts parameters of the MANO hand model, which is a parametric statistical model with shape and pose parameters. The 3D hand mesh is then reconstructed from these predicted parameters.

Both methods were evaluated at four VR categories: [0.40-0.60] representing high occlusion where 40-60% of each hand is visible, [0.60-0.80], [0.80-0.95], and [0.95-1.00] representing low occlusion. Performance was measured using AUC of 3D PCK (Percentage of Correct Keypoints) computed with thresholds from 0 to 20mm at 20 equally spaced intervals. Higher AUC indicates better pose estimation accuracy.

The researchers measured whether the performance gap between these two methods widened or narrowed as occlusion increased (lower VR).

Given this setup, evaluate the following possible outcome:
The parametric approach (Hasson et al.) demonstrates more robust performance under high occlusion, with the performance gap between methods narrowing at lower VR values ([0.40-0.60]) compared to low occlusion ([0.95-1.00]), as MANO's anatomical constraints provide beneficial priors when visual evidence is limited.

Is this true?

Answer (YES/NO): YES